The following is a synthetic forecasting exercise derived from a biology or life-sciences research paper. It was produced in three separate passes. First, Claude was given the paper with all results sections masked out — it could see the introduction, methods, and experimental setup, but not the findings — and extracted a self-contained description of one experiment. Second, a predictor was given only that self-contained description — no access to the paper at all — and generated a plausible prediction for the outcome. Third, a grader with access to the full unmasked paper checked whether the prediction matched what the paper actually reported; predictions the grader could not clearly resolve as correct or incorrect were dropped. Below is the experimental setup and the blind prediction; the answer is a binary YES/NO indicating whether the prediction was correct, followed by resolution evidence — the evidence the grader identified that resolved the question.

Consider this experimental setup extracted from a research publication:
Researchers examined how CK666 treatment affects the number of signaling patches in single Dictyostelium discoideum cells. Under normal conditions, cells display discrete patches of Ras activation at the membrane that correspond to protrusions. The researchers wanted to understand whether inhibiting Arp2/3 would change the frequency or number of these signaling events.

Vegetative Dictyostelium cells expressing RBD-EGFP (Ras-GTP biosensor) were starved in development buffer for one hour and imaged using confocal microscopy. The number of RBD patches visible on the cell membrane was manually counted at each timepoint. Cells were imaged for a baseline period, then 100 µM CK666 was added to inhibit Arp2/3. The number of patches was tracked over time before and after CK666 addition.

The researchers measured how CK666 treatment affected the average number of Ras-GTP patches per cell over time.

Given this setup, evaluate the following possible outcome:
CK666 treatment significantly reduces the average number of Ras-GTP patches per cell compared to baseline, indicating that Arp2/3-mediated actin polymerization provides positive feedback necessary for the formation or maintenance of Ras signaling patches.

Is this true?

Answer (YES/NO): YES